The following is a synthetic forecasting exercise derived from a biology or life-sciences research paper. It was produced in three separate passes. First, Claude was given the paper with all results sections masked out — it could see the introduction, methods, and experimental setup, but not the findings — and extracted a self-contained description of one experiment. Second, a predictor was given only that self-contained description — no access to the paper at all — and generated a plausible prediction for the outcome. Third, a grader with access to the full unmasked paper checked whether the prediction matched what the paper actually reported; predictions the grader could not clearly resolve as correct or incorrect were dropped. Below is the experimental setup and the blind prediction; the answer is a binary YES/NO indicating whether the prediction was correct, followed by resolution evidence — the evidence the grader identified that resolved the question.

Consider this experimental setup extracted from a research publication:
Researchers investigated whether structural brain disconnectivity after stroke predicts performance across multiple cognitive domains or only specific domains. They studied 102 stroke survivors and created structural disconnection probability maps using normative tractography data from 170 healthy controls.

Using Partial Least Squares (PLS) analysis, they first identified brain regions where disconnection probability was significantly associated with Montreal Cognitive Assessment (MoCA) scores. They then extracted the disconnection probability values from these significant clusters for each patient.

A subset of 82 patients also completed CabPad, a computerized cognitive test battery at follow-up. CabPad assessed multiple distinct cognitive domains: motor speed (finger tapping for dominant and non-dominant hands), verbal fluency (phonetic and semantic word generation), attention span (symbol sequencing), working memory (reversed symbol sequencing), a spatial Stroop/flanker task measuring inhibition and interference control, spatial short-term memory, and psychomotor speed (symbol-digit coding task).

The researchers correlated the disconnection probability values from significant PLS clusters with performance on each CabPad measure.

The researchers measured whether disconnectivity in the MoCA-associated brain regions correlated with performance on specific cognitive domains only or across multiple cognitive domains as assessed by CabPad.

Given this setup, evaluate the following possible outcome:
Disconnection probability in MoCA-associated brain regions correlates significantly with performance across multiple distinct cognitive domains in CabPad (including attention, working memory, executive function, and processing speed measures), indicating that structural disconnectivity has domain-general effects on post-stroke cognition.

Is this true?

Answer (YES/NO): YES